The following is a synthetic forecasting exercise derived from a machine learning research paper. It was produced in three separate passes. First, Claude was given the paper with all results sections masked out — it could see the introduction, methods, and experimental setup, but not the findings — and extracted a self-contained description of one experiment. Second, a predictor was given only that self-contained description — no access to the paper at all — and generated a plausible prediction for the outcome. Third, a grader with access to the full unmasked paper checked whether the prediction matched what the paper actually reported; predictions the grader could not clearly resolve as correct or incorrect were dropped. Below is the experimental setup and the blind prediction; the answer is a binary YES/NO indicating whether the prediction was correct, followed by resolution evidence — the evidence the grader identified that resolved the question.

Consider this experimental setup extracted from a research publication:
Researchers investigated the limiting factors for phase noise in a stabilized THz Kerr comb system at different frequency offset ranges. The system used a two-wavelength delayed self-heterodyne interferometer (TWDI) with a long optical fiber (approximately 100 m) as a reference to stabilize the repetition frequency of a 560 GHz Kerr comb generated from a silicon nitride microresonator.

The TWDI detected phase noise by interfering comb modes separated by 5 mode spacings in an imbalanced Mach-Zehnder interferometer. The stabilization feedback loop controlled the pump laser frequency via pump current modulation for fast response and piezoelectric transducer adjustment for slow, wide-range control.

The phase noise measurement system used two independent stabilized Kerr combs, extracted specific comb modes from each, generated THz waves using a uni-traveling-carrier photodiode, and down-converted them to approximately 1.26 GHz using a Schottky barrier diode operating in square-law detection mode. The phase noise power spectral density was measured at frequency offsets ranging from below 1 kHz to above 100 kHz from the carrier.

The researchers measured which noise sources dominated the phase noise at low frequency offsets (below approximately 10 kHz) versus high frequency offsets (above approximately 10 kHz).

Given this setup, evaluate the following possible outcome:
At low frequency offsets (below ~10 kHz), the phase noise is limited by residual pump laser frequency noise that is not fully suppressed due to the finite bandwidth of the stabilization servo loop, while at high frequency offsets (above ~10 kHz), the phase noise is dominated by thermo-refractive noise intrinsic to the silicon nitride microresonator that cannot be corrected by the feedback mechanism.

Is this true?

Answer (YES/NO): NO